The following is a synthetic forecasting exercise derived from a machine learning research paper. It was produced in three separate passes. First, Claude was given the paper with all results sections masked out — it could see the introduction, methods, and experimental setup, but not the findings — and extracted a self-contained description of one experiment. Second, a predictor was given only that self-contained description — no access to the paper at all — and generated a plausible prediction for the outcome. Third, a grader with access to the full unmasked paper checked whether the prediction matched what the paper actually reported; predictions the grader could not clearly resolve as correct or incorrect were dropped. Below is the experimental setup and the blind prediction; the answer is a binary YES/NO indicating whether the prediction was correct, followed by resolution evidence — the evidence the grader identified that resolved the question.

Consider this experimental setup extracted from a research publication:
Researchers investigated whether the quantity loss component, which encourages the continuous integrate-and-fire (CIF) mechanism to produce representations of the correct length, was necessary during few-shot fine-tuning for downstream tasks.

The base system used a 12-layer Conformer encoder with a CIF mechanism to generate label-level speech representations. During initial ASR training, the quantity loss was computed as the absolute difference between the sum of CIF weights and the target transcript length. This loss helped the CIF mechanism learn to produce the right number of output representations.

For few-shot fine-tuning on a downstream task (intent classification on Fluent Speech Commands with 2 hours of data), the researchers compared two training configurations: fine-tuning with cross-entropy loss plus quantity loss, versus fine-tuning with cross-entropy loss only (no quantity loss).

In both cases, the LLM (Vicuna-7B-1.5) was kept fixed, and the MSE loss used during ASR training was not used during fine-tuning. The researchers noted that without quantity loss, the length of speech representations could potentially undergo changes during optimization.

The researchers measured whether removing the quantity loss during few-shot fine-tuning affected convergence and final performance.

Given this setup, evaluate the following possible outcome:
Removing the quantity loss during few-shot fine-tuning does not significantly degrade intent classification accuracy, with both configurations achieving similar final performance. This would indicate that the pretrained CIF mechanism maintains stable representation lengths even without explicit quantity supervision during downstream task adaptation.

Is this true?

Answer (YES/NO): NO